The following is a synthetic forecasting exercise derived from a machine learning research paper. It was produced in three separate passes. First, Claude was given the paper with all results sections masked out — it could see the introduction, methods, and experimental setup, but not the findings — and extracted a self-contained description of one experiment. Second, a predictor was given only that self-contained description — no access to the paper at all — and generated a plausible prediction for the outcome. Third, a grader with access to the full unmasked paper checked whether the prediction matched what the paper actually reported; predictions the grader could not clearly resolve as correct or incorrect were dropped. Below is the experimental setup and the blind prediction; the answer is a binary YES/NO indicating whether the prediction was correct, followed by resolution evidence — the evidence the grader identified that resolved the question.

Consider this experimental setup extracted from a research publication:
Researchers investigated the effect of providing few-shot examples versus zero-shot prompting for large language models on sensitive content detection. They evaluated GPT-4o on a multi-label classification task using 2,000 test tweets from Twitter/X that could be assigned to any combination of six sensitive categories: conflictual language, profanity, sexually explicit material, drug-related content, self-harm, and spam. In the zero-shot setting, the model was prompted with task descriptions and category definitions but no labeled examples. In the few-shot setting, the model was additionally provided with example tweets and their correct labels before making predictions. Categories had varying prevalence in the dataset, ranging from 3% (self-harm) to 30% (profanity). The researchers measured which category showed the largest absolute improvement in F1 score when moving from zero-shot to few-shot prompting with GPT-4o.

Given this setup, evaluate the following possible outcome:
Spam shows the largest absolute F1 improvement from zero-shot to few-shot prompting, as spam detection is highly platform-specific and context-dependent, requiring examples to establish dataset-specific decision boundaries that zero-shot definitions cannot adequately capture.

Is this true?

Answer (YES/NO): YES